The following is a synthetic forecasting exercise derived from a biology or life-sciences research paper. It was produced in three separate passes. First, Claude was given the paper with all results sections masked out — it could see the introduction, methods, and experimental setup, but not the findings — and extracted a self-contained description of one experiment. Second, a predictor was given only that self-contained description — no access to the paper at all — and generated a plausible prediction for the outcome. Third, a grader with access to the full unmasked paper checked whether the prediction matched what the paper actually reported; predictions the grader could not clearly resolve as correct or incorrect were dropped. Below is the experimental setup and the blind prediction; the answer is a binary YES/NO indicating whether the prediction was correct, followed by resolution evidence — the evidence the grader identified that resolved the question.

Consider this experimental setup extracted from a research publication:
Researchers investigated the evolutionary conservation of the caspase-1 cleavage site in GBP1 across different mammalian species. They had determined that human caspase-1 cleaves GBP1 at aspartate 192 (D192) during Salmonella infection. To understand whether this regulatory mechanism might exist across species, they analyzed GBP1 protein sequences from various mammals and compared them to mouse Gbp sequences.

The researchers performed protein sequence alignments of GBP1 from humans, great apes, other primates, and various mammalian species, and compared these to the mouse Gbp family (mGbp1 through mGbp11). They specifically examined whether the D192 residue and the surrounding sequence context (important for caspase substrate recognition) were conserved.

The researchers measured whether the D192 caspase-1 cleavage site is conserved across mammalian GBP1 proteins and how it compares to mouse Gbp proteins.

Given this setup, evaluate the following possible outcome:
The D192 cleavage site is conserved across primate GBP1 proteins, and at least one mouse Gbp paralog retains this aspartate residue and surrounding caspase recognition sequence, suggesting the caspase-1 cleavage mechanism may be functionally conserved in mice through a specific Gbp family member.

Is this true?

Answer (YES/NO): NO